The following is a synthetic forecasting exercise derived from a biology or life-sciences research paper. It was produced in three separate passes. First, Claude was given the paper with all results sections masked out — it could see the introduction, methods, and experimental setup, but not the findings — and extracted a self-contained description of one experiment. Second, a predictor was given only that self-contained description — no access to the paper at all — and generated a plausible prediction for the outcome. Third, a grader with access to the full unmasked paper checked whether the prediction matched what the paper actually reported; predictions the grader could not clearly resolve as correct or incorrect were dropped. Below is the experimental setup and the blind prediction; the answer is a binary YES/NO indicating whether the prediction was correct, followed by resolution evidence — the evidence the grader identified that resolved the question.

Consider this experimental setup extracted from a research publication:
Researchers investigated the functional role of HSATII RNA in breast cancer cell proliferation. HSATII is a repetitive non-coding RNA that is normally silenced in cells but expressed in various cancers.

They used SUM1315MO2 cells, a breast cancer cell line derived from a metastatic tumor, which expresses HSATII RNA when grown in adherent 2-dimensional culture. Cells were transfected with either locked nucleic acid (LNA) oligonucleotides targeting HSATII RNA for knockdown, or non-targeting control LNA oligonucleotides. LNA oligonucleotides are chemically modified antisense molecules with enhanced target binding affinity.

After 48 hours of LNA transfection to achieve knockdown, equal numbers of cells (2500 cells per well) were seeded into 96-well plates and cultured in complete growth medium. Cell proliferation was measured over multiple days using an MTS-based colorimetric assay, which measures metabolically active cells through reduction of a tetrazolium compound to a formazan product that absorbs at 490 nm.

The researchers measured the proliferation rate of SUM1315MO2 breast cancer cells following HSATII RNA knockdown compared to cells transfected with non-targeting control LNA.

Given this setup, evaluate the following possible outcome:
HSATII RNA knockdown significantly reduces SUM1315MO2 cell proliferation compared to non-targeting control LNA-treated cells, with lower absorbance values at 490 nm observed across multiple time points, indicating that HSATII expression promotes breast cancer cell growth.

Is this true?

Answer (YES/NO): YES